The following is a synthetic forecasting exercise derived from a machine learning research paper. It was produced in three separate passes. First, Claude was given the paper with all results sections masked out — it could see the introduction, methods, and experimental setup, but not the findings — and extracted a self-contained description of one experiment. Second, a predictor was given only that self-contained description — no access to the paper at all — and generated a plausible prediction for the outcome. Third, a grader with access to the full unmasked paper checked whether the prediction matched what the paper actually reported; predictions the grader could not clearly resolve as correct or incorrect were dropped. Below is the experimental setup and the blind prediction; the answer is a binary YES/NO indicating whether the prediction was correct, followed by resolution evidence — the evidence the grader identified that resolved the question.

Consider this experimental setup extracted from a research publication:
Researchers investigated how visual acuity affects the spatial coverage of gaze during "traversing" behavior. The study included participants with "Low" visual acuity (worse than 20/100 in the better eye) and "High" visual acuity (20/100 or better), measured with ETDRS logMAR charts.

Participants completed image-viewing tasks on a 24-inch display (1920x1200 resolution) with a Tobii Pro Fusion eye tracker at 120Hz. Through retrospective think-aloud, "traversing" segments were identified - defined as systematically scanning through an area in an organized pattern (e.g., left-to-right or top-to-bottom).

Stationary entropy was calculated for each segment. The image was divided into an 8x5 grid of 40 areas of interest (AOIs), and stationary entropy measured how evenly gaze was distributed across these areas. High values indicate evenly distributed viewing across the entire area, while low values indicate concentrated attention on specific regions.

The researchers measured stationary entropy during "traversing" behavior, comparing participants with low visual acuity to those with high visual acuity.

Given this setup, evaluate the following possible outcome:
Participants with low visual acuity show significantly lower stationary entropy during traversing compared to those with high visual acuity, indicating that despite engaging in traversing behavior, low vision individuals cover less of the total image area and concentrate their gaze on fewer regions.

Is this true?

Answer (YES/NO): NO